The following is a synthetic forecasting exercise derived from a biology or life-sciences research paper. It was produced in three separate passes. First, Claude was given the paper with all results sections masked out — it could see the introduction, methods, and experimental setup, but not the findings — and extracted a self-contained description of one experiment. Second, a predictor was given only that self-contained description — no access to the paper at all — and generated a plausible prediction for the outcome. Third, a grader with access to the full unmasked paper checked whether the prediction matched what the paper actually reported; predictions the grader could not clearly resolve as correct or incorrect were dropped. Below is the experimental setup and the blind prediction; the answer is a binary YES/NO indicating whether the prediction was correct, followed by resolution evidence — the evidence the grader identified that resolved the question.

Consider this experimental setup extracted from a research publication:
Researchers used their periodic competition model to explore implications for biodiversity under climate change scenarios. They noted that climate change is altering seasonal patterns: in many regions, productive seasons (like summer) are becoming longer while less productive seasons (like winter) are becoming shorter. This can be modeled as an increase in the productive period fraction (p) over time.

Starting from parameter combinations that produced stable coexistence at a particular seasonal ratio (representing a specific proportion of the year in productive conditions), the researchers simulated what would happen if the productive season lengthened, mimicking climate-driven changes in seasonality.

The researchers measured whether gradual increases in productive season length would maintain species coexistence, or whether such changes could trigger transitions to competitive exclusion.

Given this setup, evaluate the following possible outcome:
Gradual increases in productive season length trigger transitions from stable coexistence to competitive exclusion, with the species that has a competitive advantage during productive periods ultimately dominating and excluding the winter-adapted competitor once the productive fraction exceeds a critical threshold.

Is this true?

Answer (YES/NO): YES